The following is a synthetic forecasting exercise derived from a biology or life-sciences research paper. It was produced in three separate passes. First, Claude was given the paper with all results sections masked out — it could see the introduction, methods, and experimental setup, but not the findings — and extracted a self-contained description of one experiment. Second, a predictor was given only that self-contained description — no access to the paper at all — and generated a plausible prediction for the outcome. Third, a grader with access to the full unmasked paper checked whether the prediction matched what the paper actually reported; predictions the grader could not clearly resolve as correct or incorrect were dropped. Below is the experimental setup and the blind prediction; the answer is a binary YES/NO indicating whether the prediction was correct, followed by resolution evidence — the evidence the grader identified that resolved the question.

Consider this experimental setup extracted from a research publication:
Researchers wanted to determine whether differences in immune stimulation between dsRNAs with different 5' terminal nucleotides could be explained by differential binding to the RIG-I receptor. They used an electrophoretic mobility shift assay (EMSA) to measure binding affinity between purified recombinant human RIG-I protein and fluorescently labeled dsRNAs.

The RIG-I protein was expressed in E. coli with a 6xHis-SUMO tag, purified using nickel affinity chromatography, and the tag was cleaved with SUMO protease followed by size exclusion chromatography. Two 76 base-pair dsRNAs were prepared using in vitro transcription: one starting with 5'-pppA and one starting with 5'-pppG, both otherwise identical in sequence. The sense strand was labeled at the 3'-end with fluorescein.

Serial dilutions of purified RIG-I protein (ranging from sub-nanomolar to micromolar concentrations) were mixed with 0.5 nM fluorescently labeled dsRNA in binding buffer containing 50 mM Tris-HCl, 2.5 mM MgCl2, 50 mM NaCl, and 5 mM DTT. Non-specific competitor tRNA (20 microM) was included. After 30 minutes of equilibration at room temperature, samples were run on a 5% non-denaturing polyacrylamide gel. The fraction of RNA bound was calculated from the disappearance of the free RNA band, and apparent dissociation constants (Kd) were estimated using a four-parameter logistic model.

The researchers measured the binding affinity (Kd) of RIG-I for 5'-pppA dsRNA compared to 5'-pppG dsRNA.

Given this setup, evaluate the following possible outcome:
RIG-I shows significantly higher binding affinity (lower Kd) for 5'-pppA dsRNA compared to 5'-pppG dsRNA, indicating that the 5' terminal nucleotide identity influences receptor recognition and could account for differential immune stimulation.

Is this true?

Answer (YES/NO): YES